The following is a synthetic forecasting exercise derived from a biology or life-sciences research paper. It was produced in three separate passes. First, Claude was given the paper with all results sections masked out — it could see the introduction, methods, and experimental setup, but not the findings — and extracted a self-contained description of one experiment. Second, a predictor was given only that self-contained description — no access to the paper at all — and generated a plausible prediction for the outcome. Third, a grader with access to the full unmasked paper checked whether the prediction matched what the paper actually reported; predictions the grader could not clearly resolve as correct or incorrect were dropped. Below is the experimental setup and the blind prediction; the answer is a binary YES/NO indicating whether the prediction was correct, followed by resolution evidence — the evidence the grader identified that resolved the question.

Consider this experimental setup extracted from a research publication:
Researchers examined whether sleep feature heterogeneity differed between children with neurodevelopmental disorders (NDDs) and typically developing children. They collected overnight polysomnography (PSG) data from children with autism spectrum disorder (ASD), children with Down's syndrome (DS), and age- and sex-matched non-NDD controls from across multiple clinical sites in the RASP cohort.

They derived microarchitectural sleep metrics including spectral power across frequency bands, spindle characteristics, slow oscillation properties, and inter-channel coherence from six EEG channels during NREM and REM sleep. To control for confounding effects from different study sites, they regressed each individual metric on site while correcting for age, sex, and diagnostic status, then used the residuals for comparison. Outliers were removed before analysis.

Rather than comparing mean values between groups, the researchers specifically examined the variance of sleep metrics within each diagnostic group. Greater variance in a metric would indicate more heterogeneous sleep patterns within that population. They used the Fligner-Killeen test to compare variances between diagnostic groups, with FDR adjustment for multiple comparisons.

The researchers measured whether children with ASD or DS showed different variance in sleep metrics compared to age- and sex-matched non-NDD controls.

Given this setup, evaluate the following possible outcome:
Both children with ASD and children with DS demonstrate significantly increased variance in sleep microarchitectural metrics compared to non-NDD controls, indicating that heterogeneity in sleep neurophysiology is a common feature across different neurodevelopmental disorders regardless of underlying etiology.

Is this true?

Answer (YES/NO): NO